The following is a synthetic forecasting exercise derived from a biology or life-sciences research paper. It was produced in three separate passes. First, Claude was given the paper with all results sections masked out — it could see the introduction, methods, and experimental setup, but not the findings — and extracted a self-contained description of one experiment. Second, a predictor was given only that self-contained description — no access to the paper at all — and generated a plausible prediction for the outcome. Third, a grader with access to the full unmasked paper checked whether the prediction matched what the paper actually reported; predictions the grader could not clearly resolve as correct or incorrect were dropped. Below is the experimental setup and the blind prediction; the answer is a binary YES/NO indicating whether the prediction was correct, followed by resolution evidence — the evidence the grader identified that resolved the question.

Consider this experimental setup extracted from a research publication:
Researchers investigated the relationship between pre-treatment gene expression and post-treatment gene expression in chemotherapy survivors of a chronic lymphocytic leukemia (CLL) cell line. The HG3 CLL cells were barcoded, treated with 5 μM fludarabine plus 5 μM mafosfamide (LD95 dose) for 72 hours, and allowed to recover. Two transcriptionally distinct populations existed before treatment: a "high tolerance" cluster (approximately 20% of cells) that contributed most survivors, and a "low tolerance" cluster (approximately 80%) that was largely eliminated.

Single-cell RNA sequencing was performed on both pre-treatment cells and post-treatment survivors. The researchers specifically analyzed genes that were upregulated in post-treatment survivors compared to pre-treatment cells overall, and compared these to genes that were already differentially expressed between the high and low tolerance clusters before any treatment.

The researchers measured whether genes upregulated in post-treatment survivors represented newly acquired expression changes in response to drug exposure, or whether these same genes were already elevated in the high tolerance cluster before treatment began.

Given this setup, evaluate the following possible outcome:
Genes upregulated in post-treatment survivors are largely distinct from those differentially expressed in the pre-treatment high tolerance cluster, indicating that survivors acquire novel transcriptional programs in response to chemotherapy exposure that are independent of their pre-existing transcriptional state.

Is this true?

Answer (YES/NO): NO